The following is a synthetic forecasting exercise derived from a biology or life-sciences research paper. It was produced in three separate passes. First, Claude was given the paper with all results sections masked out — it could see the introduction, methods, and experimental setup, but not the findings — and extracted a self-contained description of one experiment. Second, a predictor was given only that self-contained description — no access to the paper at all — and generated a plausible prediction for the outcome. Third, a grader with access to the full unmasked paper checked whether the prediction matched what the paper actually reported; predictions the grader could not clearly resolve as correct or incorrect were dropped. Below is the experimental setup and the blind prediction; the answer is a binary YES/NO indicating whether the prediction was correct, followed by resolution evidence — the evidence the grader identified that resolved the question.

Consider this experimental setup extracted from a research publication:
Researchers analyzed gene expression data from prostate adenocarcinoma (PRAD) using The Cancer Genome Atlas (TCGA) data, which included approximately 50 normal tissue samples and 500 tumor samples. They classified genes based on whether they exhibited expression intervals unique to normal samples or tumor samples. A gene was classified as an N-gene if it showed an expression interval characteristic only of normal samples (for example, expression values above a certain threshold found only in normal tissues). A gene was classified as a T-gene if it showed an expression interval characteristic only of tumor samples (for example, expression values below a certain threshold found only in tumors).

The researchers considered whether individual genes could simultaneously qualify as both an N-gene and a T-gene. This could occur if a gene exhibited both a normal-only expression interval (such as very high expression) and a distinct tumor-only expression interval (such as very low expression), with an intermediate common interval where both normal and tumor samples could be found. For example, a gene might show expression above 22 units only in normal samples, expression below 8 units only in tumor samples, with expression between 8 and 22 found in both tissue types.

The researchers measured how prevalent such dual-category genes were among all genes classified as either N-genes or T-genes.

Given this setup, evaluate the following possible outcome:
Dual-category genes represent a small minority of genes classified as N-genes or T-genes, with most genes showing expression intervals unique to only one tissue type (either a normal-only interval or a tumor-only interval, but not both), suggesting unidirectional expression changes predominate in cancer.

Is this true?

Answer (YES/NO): YES